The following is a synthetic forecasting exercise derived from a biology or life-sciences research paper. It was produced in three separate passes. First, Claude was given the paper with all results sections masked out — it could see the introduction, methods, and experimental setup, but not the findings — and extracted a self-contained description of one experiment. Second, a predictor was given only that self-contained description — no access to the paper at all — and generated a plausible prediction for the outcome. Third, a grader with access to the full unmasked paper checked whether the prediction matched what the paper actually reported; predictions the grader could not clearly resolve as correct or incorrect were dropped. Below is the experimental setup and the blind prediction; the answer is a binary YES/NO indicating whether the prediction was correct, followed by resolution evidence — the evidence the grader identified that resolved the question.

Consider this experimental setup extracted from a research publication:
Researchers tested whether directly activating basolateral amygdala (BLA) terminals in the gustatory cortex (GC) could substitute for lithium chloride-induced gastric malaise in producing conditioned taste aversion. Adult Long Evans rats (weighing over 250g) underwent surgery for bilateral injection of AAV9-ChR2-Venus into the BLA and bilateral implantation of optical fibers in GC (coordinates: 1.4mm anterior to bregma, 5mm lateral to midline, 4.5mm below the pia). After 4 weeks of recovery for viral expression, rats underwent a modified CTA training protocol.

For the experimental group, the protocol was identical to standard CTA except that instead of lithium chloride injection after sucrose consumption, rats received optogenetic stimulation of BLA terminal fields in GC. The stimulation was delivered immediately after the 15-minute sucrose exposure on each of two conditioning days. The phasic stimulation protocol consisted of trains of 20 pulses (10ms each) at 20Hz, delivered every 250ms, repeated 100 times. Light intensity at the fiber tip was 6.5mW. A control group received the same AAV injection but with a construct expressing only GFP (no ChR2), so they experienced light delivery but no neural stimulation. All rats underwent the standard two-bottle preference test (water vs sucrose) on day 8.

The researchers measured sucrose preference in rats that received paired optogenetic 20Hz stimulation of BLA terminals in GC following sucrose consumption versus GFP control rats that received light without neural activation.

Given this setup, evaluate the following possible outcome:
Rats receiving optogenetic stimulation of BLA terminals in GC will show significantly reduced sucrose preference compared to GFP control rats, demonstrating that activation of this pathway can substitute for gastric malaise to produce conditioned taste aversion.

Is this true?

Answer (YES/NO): YES